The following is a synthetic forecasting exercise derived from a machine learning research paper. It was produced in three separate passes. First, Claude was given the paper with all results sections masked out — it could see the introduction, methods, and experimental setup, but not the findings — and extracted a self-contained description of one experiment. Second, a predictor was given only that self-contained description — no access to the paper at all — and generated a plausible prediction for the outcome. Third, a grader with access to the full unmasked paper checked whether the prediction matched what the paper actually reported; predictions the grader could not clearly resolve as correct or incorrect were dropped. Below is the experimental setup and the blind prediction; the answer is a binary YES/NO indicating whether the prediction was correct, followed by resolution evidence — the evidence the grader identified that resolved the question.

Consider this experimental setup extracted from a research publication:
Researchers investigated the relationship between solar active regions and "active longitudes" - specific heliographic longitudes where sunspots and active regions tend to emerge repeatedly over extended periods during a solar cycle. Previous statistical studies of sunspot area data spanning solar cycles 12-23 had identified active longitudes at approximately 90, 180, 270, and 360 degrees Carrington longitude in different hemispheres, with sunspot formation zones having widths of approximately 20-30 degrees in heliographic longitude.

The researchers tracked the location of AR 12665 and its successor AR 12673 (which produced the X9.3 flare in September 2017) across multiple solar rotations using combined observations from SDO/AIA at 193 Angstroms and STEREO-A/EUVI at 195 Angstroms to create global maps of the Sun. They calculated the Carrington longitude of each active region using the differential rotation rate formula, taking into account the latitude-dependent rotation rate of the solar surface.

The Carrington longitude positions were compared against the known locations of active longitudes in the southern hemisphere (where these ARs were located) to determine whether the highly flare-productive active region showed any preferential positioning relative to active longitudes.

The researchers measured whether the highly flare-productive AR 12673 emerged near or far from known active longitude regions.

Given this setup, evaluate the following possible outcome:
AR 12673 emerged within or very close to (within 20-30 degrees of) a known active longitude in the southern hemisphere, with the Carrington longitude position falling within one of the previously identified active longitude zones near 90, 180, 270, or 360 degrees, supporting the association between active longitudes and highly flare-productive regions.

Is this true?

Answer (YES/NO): YES